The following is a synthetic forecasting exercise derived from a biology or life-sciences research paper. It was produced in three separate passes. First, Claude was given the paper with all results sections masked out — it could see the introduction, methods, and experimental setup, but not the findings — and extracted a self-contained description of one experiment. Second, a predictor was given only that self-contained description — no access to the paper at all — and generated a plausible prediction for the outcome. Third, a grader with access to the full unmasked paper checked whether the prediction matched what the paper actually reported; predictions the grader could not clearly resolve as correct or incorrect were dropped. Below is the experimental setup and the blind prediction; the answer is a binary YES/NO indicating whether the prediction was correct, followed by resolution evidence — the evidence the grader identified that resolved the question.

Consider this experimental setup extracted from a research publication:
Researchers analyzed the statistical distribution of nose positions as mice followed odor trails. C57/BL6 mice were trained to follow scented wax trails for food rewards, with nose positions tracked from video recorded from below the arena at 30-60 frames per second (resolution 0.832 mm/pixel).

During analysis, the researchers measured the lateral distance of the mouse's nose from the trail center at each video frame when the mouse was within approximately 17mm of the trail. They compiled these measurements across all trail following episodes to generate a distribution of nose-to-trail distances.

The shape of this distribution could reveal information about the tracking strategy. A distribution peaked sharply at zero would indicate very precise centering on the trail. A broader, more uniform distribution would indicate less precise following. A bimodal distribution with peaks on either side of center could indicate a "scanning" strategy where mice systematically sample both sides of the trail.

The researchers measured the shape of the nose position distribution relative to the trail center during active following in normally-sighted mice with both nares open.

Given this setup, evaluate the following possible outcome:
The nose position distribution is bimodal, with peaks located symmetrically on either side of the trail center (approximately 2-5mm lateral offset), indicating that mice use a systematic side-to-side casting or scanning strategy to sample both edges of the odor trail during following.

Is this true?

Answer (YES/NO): NO